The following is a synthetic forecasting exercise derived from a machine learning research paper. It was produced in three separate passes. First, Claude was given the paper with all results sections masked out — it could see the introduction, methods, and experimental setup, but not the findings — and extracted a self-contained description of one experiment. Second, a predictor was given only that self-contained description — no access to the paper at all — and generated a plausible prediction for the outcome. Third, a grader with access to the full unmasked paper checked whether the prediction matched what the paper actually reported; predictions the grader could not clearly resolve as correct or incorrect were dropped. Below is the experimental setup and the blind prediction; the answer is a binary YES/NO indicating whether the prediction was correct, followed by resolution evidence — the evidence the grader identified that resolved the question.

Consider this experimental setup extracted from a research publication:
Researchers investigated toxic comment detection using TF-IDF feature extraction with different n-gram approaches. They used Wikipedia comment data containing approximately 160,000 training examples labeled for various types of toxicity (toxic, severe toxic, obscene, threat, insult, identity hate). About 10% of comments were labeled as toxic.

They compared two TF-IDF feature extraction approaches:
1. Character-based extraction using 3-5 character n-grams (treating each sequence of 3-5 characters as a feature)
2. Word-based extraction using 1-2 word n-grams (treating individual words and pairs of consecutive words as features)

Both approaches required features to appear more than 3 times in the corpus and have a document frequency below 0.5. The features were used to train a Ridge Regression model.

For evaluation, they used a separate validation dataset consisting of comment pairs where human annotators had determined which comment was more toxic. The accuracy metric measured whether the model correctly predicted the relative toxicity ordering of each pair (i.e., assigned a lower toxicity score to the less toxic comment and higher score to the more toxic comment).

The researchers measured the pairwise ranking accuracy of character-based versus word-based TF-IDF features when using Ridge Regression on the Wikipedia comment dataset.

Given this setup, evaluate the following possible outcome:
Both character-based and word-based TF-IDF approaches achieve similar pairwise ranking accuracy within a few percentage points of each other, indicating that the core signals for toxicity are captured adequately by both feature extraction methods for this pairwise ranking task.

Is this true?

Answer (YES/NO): NO